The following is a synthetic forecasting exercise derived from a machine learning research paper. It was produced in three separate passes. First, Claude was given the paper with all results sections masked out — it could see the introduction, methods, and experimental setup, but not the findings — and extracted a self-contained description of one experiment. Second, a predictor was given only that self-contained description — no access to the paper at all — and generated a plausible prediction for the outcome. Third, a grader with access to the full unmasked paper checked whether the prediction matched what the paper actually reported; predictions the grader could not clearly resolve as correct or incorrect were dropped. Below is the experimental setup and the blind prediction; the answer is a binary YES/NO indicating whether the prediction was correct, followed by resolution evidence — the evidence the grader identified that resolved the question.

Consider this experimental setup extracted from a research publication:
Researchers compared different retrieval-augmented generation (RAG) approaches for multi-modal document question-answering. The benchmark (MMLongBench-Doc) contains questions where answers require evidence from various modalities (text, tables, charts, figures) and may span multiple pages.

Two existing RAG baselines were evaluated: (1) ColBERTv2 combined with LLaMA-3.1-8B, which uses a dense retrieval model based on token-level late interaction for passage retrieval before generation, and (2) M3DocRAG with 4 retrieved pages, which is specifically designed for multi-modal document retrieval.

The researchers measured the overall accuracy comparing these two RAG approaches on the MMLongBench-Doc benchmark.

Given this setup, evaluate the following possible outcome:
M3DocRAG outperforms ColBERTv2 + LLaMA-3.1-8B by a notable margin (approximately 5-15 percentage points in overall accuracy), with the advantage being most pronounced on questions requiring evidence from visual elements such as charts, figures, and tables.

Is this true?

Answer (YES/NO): NO